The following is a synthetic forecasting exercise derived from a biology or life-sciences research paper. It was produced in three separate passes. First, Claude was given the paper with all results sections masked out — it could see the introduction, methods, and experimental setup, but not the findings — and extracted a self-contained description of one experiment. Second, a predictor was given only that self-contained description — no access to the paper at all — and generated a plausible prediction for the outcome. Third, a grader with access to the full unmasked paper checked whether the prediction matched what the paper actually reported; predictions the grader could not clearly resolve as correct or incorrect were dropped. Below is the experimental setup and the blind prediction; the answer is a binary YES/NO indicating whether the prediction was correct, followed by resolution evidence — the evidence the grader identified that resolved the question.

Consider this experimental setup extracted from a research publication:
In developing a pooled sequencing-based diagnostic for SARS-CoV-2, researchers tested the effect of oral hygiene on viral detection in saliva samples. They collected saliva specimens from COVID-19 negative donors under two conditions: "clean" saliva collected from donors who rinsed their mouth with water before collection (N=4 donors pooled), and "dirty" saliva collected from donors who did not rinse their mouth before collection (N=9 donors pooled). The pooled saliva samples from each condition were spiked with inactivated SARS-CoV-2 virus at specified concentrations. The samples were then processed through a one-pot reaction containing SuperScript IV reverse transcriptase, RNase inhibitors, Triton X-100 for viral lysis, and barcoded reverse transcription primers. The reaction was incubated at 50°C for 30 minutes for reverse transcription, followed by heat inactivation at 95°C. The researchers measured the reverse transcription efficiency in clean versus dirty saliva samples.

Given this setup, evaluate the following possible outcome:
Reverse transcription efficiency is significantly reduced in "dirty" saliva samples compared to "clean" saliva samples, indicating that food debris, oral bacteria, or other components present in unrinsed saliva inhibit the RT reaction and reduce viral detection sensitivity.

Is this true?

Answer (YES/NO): NO